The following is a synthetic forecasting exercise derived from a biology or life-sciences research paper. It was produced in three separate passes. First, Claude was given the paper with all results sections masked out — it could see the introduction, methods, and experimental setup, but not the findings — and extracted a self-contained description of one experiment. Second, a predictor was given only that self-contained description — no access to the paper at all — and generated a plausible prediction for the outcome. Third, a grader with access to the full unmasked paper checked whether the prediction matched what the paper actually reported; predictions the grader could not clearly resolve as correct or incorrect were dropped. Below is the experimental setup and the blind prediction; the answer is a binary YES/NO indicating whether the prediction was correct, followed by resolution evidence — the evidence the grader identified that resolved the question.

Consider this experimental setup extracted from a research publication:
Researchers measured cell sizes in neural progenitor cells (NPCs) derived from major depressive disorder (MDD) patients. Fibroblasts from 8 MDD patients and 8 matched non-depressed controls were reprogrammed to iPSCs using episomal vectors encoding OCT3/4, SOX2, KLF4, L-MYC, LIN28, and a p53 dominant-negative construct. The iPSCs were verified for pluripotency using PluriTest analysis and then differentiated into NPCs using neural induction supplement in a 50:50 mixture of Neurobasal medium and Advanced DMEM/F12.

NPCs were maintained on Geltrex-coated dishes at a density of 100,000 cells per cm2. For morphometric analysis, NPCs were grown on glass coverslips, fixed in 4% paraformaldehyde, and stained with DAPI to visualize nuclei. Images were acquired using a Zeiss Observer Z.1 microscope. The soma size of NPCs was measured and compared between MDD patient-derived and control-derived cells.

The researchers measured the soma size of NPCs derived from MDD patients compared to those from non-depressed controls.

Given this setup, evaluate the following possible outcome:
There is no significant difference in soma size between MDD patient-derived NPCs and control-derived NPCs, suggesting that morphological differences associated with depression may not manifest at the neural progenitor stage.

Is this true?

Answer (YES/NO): NO